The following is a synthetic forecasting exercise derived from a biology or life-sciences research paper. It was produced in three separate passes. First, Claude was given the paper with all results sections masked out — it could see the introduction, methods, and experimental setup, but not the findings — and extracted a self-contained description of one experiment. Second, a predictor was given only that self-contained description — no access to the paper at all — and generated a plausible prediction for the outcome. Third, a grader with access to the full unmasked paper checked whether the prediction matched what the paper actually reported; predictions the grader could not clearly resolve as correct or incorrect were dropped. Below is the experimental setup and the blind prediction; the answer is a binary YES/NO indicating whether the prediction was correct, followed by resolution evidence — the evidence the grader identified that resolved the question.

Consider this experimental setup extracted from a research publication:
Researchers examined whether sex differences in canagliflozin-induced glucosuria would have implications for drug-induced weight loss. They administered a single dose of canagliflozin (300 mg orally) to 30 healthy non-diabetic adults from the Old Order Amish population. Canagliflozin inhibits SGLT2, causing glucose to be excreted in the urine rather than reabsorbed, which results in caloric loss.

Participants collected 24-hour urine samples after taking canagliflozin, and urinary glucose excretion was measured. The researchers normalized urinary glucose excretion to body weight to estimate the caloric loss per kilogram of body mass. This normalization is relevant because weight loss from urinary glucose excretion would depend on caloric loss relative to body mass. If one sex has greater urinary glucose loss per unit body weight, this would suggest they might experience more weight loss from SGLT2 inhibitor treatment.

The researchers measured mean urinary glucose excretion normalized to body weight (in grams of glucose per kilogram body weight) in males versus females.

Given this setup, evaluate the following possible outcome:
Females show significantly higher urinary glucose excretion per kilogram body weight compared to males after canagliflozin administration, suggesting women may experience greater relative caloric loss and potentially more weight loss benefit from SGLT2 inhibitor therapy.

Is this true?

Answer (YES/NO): NO